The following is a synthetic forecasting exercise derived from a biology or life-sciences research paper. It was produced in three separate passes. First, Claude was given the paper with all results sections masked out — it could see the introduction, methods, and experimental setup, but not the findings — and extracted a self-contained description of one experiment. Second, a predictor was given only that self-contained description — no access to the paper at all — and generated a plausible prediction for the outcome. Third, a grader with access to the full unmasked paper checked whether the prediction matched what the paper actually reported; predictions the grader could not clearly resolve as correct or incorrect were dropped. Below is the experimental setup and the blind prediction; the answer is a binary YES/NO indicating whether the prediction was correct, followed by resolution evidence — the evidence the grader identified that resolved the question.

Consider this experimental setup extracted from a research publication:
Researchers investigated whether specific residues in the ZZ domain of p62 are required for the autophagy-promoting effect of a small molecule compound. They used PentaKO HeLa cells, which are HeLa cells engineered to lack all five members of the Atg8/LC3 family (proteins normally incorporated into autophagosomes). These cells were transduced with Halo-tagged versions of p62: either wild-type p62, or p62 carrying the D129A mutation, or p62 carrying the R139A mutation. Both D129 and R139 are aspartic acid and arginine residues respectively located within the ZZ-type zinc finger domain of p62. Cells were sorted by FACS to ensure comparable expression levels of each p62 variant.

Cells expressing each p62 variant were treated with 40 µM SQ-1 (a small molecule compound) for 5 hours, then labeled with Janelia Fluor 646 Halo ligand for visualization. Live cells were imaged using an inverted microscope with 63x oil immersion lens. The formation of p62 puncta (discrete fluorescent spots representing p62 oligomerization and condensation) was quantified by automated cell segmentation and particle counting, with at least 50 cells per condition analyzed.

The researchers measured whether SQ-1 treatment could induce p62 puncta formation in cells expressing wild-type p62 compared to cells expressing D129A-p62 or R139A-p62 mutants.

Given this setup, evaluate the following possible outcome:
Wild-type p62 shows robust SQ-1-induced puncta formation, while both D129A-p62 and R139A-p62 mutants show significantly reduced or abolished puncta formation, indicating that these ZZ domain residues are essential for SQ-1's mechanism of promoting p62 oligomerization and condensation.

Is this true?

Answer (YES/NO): YES